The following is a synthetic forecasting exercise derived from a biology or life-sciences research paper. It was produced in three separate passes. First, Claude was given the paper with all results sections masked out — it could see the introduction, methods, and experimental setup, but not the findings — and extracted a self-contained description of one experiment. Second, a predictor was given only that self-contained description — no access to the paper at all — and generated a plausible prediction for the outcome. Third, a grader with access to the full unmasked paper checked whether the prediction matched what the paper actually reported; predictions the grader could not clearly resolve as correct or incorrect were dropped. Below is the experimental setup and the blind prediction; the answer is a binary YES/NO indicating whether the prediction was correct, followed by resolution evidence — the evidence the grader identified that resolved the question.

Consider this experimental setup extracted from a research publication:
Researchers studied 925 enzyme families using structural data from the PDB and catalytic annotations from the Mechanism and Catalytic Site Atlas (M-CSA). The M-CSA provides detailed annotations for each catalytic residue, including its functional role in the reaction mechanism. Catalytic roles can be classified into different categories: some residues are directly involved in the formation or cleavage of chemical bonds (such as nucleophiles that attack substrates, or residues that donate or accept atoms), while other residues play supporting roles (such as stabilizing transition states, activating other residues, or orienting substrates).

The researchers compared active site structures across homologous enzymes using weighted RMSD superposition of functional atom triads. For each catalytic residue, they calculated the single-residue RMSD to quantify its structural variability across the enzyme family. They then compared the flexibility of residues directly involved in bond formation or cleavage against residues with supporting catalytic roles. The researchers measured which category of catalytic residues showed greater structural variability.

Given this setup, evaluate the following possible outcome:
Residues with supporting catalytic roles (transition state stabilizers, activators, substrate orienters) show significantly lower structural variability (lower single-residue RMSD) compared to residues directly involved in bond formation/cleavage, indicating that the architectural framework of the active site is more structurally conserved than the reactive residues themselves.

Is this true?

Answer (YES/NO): NO